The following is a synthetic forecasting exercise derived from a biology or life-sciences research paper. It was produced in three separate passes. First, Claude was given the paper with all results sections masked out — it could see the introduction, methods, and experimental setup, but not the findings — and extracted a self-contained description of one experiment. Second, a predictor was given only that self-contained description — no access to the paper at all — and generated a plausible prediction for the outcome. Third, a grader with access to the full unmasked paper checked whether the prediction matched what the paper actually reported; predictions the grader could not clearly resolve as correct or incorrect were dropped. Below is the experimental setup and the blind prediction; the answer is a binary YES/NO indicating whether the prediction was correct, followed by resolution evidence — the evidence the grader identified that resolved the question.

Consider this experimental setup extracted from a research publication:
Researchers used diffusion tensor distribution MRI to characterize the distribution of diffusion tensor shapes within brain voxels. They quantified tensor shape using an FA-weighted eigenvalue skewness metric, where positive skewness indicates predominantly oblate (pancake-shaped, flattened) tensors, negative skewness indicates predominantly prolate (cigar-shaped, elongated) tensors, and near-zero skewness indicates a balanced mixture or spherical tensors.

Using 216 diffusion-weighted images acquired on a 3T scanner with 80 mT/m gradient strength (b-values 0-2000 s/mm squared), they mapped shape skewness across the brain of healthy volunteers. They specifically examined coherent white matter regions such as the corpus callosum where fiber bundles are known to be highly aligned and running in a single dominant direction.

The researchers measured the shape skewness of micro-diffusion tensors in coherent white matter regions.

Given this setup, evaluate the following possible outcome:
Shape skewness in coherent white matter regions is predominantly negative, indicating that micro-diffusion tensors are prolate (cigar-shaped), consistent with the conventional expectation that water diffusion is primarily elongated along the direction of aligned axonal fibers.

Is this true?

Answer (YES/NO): YES